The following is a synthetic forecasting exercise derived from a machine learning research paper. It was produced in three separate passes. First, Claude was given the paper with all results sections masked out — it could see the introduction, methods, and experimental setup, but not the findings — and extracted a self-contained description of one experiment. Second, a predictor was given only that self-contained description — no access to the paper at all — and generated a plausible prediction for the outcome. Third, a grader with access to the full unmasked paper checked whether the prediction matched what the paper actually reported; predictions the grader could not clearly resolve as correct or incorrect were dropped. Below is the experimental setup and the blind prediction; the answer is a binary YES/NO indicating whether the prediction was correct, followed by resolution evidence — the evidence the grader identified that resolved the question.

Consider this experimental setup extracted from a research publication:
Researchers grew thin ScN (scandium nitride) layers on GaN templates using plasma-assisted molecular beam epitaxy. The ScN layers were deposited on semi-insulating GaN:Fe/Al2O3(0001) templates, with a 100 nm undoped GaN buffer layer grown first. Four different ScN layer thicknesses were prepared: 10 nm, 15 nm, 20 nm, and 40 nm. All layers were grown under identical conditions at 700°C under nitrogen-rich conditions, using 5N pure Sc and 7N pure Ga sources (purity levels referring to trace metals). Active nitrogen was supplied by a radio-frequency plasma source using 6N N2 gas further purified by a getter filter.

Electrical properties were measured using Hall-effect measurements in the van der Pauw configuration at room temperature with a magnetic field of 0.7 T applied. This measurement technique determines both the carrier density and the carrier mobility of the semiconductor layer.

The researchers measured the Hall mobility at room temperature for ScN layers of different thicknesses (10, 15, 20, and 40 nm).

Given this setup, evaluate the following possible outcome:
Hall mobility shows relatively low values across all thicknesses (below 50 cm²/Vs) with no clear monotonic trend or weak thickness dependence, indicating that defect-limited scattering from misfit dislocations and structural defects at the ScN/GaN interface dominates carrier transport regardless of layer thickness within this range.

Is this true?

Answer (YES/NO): NO